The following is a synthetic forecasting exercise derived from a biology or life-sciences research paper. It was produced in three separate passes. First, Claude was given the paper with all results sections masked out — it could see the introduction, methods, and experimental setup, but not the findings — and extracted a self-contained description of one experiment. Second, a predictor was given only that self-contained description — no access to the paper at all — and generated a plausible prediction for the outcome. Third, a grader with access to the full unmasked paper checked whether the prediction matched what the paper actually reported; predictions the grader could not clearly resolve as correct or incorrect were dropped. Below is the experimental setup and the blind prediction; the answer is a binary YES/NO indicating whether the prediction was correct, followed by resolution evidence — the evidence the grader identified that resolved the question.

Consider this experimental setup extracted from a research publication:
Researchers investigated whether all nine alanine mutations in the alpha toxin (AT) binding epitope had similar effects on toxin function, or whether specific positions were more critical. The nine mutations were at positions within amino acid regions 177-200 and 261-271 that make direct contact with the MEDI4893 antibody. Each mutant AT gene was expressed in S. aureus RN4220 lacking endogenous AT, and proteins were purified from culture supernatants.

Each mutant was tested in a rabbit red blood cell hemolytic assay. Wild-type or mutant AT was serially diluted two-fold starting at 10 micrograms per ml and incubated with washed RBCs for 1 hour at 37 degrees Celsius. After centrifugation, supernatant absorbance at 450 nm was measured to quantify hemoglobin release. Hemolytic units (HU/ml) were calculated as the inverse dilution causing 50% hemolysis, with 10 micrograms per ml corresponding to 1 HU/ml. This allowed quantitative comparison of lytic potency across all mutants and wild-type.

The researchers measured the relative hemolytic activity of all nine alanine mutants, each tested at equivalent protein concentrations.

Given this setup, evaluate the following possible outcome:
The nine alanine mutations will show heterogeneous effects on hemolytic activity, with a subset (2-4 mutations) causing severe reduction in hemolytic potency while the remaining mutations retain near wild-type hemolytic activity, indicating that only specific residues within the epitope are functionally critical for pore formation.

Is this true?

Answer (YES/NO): NO